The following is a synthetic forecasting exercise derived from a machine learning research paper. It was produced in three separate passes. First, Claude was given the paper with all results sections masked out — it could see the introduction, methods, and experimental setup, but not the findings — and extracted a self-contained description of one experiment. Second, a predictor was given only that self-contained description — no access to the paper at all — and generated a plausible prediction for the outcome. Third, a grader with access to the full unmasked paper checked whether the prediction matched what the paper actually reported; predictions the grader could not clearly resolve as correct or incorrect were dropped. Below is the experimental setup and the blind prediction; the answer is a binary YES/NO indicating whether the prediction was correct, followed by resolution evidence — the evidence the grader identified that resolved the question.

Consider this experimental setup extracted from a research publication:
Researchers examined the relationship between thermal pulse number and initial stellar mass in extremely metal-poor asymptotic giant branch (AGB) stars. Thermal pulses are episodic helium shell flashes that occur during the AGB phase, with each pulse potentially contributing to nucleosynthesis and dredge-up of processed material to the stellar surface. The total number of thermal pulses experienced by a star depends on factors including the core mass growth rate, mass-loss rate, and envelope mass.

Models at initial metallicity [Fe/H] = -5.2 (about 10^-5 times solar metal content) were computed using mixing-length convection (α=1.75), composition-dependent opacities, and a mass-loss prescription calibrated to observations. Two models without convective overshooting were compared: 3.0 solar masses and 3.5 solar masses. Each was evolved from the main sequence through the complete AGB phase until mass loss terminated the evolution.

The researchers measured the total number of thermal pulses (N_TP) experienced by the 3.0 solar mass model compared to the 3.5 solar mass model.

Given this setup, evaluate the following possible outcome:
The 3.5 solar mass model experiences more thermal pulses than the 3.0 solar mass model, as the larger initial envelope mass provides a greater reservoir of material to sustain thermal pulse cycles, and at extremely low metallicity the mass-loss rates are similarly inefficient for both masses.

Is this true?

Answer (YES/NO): YES